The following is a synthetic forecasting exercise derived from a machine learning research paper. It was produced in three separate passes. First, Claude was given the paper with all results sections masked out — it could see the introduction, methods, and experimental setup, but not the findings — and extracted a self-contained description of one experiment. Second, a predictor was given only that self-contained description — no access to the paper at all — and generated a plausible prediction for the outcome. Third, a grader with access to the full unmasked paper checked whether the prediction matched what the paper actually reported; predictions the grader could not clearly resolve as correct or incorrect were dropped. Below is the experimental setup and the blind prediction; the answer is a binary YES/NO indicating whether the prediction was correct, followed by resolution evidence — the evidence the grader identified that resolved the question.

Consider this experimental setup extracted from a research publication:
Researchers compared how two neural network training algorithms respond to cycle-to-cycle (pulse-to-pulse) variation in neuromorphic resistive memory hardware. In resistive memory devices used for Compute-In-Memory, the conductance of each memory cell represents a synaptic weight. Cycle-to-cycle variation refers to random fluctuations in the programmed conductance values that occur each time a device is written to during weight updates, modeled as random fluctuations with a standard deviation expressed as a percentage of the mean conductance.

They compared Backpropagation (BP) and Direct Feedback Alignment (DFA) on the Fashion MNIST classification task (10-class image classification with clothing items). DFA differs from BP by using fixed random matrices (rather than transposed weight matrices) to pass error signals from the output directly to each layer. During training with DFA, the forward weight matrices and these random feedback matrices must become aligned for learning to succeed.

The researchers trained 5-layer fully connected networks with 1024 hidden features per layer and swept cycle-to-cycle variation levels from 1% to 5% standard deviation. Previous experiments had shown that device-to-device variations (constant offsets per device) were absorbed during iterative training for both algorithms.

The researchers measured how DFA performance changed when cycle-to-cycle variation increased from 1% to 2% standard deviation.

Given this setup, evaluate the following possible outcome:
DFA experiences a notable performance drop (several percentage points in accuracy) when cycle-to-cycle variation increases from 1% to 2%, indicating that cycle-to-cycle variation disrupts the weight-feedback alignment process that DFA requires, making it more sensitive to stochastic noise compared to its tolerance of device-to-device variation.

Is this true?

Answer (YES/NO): YES